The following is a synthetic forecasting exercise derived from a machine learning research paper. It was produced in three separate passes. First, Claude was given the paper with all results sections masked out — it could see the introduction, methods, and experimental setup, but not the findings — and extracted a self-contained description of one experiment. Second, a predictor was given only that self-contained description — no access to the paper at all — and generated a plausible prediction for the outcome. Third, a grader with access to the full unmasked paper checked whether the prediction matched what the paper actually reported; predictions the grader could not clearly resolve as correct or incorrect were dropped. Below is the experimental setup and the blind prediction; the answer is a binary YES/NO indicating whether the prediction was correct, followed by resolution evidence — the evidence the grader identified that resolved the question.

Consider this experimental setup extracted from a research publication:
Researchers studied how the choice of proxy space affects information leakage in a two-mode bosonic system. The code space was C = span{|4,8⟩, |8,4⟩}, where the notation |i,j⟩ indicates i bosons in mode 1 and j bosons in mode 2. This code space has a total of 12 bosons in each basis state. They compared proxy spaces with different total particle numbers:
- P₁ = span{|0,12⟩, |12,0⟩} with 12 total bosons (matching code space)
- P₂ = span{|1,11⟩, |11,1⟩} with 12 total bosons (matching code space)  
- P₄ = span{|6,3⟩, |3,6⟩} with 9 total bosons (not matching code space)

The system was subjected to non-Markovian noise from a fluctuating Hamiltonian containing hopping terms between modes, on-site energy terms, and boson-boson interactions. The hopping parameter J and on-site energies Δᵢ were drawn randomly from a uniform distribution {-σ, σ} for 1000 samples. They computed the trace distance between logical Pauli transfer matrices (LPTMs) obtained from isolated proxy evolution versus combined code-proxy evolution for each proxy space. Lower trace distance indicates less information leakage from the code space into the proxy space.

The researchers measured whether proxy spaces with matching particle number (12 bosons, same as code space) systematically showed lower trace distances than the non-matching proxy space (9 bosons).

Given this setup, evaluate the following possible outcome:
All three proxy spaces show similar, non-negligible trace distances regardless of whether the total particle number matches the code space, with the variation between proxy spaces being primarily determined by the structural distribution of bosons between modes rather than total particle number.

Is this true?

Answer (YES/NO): NO